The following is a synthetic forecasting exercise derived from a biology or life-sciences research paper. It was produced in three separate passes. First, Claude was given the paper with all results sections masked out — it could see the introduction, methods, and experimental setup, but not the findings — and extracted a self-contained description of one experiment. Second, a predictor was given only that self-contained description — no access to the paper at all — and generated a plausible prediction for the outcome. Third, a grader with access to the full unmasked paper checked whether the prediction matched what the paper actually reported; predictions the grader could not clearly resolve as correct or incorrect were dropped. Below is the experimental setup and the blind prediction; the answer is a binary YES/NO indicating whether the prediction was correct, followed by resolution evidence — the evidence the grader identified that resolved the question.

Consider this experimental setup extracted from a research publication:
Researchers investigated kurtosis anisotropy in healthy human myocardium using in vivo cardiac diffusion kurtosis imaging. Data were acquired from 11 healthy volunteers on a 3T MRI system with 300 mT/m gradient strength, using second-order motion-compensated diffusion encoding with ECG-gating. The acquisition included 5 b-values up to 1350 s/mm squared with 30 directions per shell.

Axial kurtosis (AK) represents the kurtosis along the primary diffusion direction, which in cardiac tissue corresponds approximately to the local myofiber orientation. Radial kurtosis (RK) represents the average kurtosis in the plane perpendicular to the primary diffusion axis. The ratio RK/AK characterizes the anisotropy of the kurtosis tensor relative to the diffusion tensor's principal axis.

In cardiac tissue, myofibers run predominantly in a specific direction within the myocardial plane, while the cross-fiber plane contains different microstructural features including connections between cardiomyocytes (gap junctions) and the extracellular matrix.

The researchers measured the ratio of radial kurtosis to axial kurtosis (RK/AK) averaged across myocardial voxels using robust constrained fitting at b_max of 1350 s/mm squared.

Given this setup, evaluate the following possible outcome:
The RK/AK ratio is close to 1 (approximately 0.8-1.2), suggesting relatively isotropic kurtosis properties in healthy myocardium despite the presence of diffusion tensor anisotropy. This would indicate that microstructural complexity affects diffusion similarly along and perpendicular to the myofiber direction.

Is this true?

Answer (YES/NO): NO